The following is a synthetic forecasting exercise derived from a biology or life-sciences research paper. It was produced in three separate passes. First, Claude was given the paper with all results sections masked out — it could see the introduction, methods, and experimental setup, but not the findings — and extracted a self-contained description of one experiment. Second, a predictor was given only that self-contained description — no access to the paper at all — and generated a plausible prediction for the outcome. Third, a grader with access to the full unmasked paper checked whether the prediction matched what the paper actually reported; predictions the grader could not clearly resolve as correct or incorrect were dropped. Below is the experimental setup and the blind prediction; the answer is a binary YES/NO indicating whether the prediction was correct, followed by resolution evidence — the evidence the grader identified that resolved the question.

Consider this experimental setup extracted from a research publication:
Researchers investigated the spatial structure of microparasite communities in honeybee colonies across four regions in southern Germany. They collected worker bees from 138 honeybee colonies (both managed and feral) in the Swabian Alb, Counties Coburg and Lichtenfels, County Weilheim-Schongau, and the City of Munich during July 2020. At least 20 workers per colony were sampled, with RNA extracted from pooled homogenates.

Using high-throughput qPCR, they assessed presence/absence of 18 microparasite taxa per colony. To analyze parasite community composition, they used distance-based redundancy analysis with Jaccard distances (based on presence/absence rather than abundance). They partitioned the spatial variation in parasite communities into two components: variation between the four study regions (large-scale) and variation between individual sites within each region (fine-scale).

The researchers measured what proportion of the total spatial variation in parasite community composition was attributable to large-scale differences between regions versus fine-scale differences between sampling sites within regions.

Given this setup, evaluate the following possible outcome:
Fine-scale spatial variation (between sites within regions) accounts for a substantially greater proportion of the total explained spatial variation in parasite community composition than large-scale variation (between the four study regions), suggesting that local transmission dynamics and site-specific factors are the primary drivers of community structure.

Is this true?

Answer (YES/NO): NO